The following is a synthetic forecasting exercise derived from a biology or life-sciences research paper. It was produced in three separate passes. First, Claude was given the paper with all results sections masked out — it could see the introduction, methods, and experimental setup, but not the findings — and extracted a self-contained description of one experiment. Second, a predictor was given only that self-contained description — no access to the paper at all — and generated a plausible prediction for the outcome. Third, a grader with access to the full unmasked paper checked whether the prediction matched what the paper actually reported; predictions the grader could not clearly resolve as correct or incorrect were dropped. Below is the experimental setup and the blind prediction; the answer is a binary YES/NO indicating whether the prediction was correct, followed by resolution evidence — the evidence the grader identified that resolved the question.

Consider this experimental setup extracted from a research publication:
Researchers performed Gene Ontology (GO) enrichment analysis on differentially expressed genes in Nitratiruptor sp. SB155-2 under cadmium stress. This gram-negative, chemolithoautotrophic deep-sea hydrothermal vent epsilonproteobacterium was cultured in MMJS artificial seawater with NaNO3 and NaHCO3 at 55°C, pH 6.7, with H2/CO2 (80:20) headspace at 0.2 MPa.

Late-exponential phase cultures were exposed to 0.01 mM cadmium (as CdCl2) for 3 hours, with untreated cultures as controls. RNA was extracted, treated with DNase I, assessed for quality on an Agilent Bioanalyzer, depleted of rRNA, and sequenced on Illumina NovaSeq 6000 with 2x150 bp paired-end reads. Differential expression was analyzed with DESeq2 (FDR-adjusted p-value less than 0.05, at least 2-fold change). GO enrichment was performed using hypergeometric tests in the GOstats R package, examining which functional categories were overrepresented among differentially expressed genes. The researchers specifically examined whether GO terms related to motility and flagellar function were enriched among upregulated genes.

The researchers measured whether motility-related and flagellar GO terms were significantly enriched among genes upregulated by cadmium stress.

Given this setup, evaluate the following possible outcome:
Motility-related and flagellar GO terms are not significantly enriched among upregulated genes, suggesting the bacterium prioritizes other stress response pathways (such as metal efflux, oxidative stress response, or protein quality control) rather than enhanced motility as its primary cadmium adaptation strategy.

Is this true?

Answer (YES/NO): NO